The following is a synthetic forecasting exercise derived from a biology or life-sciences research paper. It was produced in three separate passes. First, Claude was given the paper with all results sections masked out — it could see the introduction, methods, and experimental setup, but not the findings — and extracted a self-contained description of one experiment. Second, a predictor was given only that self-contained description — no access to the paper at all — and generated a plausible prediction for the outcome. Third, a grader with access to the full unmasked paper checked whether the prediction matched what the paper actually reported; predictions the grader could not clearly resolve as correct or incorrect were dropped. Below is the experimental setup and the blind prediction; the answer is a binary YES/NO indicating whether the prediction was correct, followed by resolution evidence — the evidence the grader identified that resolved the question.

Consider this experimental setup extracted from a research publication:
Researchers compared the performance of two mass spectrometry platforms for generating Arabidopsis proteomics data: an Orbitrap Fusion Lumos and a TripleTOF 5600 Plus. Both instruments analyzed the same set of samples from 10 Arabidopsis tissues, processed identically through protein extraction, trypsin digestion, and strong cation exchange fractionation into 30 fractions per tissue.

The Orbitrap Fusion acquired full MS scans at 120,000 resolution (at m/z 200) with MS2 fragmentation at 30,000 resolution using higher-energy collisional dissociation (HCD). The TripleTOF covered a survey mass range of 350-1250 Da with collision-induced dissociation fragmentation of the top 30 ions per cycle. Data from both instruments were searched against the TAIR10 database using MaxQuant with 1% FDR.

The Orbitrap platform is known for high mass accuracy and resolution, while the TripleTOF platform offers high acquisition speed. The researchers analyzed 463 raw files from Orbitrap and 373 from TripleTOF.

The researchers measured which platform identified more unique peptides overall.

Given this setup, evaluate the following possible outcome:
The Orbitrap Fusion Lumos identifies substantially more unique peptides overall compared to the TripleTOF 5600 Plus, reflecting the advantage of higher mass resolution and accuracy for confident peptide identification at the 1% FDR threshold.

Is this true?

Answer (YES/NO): YES